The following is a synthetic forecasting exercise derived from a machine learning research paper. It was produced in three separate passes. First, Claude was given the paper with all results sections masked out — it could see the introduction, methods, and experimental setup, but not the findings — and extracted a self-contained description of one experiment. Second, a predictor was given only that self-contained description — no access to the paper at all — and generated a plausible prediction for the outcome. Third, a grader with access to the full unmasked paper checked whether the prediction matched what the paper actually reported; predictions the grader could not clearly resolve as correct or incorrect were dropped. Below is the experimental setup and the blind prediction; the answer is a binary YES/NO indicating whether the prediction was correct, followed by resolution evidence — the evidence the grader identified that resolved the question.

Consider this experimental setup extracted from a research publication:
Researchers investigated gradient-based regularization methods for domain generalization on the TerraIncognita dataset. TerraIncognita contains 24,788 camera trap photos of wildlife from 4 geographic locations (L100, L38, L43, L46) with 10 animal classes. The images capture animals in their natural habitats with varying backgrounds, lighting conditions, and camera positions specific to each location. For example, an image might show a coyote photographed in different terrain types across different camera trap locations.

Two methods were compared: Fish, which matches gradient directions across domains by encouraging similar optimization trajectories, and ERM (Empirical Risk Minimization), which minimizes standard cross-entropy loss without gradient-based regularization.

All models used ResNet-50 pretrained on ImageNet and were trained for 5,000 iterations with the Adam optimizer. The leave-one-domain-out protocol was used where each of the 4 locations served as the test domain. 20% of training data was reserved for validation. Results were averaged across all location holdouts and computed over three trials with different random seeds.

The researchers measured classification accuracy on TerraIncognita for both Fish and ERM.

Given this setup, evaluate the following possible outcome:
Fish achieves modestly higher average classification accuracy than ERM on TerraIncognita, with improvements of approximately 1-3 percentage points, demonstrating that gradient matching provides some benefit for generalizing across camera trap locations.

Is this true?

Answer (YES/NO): NO